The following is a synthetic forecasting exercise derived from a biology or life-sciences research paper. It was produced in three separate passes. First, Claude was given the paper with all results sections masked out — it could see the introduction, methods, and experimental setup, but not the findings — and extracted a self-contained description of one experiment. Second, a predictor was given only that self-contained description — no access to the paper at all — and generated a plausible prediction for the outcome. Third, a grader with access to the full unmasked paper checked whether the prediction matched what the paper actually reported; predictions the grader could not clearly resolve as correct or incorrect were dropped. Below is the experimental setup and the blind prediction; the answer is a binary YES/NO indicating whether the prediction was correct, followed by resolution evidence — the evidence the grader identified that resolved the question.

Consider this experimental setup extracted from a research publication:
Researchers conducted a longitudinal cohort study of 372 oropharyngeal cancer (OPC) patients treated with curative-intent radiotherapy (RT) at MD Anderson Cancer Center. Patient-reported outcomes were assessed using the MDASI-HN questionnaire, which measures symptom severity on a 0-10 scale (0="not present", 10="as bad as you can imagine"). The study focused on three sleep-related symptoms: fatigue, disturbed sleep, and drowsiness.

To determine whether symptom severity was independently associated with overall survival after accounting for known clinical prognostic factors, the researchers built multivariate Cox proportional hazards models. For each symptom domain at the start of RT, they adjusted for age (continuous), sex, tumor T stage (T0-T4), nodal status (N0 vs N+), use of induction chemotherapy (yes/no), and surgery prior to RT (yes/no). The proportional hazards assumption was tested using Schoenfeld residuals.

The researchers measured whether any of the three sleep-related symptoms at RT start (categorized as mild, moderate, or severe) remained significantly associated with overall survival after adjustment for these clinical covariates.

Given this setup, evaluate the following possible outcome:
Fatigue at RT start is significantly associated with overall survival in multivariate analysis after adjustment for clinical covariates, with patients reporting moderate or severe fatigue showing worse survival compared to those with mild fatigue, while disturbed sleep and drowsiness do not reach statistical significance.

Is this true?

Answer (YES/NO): NO